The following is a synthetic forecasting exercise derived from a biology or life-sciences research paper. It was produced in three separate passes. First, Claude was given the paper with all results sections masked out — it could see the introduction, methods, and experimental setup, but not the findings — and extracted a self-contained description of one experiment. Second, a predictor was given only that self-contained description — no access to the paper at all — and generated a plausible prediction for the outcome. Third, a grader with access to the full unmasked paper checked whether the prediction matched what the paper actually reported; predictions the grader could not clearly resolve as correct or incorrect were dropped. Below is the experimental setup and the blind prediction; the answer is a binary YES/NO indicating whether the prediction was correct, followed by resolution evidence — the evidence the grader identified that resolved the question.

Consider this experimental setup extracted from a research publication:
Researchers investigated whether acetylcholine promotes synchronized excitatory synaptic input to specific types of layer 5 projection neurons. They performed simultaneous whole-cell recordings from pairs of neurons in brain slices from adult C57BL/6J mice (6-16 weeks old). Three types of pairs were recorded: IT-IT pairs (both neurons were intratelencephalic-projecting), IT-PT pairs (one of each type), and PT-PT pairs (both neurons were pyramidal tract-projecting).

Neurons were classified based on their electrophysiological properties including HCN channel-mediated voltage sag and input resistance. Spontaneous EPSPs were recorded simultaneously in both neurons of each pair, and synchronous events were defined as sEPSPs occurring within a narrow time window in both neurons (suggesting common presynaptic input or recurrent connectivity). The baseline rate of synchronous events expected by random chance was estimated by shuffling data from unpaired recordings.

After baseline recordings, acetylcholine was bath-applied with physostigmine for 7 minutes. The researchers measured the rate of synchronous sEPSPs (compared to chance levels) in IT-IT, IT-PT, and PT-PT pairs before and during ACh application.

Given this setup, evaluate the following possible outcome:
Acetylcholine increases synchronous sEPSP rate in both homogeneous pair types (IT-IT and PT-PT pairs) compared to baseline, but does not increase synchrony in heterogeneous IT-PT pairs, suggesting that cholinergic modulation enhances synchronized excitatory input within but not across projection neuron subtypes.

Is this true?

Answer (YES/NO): NO